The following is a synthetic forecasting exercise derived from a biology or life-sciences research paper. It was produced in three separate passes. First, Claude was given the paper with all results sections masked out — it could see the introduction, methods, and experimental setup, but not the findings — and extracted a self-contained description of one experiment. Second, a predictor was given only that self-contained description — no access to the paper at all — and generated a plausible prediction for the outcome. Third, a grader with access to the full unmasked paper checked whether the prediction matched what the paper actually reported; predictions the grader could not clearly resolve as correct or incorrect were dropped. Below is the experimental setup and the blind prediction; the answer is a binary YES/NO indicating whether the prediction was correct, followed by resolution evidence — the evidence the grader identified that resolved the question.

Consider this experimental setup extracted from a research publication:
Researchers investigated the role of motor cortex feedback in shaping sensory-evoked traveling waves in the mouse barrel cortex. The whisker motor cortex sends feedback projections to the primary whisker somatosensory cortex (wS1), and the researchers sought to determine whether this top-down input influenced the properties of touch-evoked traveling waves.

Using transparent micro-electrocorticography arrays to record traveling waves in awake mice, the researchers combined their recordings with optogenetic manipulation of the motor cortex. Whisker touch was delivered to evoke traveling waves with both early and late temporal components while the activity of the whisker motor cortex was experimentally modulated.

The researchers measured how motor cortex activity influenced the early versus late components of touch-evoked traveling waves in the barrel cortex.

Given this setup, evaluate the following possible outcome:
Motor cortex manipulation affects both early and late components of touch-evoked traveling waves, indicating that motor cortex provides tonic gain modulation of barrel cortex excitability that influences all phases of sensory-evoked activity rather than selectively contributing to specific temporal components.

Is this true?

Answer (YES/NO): NO